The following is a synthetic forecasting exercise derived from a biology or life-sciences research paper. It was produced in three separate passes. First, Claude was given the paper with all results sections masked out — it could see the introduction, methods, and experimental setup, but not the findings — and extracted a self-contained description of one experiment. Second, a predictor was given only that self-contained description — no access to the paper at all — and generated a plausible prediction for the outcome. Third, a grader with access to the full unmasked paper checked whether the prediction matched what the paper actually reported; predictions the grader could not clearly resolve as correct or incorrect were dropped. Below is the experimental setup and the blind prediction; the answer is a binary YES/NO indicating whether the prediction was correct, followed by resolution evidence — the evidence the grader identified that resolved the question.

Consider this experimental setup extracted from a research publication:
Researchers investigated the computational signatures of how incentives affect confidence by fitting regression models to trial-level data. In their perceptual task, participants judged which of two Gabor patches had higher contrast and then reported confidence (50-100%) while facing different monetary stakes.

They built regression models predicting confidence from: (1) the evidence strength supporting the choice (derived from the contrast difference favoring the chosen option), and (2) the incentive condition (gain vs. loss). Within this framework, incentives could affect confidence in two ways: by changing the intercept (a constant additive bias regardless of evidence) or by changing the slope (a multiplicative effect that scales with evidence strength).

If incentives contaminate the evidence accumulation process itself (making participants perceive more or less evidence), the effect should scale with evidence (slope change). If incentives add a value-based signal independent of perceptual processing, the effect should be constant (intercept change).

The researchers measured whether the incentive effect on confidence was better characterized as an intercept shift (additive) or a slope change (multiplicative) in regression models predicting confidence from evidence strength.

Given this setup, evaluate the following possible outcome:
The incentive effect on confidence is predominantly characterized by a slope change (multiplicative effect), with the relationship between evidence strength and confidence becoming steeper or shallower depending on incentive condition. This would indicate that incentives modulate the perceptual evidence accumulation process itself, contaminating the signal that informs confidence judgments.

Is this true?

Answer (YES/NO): NO